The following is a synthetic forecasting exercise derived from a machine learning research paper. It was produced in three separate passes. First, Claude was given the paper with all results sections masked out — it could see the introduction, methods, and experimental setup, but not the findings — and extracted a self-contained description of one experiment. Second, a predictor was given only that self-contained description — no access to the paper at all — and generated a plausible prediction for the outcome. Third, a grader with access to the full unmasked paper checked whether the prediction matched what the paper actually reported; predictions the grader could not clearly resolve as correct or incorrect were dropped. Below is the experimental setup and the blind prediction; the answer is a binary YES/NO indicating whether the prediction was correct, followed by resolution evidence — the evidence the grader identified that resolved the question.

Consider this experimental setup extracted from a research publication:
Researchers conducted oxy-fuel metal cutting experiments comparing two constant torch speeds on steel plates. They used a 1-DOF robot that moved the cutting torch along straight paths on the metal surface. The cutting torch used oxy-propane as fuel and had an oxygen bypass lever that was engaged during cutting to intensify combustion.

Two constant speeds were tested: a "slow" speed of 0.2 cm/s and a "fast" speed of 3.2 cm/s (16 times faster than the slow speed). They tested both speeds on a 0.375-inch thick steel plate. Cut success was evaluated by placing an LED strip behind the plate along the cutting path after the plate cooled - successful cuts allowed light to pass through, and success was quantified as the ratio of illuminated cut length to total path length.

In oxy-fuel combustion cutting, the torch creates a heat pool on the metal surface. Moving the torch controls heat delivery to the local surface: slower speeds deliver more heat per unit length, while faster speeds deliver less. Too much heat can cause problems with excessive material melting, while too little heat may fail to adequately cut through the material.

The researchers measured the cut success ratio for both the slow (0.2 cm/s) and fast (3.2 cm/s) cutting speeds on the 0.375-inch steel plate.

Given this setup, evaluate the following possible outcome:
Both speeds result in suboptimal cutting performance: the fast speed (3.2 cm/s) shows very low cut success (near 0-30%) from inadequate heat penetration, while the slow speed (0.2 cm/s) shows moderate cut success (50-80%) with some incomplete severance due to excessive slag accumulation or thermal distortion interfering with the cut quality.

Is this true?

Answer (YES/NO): NO